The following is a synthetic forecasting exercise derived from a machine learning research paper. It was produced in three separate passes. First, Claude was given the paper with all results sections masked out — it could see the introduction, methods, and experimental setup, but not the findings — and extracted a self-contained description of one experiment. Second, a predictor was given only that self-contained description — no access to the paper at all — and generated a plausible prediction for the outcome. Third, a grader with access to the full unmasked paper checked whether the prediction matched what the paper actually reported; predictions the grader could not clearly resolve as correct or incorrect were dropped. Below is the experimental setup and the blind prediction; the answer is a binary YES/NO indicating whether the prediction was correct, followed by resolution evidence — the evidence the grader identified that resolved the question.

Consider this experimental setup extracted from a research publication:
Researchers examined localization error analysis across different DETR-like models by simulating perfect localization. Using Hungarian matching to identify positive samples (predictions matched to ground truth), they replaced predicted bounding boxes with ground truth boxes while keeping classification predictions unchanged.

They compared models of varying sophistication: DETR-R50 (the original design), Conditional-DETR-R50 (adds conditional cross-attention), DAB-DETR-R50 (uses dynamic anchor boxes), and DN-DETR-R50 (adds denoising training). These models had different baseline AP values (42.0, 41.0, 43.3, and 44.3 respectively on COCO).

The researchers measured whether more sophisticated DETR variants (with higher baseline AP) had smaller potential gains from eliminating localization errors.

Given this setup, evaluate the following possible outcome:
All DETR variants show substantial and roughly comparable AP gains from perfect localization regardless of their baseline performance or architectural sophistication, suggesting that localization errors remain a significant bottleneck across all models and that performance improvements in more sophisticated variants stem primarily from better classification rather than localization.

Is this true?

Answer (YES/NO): NO